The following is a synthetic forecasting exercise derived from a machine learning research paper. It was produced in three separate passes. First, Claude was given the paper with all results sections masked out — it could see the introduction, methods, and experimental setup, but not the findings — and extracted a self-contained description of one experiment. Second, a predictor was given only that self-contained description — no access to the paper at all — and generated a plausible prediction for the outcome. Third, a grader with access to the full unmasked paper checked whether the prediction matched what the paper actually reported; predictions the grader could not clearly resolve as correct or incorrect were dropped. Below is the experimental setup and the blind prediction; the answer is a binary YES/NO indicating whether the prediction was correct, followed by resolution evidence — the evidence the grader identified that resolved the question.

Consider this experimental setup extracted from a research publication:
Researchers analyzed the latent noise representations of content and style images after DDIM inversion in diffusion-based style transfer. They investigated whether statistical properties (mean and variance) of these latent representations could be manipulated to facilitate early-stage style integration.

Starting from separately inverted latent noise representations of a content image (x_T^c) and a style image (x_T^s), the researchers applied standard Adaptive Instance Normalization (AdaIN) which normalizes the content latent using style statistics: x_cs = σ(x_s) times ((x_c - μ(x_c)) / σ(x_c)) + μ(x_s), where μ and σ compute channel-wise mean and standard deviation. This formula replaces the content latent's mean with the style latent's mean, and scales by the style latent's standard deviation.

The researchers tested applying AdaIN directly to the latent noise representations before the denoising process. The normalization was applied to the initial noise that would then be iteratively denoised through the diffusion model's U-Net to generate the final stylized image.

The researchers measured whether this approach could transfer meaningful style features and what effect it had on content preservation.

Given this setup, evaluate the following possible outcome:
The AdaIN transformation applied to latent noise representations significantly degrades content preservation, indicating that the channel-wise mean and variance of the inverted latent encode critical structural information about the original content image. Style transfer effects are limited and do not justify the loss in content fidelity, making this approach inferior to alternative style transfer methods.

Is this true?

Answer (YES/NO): NO